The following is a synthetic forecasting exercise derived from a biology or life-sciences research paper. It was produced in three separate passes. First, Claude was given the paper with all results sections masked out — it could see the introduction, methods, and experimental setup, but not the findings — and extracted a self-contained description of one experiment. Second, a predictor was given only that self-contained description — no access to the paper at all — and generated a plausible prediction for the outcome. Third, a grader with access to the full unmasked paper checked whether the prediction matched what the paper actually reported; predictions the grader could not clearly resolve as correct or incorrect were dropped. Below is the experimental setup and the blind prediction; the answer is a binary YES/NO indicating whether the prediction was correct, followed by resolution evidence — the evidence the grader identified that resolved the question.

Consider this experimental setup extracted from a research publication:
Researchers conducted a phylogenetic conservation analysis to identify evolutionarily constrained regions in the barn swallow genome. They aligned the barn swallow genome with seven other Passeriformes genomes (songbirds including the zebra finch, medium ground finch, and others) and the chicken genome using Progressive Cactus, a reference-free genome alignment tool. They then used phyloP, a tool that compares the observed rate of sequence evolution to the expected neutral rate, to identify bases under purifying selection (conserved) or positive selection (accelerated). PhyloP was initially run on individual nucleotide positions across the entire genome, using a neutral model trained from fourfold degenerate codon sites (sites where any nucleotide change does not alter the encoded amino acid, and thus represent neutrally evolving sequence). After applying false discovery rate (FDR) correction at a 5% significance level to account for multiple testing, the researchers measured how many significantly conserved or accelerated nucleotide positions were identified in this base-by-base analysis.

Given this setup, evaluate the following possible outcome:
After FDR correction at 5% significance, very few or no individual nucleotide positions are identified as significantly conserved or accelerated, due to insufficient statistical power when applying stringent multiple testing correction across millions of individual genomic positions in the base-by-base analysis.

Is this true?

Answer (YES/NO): YES